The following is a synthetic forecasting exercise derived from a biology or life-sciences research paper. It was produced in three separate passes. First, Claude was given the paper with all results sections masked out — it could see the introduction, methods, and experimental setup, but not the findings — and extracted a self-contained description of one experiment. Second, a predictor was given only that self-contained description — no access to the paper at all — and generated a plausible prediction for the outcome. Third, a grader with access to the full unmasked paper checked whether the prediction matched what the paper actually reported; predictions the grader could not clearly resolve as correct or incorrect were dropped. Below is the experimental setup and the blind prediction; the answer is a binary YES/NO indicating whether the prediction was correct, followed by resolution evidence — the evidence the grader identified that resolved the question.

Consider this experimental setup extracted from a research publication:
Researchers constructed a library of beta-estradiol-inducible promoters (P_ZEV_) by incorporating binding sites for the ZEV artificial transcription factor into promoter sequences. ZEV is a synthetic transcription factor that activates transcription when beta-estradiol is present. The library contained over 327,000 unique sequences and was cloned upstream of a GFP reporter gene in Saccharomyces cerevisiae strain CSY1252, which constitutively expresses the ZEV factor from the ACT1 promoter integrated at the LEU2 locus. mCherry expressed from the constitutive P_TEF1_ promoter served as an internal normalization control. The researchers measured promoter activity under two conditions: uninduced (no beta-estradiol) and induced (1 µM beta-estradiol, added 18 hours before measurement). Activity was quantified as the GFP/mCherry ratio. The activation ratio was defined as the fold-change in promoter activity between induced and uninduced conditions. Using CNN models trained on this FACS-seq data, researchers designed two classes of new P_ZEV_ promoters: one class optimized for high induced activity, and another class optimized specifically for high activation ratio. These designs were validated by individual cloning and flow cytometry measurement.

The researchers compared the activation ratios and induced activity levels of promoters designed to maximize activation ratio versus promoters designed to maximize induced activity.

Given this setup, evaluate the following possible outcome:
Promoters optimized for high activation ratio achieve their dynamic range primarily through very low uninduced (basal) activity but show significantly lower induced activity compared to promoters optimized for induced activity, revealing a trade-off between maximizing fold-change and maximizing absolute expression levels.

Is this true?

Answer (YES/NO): YES